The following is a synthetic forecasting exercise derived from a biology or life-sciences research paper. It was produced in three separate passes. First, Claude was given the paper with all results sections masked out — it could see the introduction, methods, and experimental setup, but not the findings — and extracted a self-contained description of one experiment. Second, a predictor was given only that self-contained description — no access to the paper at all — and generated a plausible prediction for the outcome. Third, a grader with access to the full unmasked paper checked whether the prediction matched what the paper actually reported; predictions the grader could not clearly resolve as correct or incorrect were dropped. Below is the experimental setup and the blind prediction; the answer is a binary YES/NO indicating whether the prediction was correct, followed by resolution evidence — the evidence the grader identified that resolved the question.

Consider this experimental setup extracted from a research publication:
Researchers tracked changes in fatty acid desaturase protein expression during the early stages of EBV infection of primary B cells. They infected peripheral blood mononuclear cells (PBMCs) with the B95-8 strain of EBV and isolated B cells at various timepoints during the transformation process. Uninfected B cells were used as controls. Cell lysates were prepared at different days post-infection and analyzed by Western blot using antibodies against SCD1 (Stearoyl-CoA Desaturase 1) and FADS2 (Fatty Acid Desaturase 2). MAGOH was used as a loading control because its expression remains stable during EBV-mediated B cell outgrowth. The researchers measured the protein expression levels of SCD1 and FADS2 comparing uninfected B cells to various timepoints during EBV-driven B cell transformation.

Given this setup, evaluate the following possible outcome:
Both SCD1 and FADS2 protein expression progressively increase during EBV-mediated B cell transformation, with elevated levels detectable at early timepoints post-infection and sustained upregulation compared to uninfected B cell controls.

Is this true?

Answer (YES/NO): YES